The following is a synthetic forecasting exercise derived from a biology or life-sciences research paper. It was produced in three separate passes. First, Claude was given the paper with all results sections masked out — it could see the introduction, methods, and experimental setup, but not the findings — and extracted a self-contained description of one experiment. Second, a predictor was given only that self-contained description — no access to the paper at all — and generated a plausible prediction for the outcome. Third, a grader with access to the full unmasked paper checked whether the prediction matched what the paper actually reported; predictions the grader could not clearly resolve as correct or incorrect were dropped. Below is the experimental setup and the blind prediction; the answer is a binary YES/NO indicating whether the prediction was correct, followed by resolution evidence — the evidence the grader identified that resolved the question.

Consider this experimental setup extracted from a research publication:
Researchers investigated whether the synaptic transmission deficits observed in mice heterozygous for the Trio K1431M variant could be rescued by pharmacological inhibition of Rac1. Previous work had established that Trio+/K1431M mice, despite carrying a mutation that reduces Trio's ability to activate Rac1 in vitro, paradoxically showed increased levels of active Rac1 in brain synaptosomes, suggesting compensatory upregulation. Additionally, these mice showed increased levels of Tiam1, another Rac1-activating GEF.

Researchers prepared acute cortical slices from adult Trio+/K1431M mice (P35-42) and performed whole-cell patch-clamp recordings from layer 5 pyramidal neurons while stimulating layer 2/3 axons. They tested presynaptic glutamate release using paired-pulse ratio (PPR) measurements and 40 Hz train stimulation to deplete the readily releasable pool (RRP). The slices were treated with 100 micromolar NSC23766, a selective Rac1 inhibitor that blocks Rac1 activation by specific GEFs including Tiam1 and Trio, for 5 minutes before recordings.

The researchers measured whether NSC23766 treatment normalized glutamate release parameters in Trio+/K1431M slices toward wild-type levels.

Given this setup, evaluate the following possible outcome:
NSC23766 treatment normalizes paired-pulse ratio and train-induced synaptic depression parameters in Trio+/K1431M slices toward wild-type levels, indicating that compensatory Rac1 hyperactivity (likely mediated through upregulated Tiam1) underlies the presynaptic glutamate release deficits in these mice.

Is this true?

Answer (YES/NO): YES